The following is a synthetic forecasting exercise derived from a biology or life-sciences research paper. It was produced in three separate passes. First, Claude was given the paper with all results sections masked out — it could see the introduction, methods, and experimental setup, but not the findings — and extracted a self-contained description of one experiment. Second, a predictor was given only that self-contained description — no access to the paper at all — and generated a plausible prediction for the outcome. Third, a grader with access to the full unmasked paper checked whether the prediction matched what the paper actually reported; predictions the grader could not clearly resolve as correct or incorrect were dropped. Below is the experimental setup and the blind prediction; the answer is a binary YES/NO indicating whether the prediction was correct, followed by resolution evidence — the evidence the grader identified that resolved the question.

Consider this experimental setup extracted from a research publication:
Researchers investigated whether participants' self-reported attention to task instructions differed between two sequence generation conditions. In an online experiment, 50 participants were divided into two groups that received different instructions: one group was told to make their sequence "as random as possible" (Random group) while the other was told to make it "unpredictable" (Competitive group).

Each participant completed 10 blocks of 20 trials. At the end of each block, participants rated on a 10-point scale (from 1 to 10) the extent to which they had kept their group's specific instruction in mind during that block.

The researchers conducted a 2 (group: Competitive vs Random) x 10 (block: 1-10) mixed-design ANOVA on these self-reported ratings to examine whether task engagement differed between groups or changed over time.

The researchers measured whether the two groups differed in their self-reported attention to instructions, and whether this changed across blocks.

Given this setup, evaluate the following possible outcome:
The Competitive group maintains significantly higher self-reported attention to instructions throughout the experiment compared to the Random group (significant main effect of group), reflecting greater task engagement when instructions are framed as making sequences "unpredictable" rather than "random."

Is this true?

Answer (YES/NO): NO